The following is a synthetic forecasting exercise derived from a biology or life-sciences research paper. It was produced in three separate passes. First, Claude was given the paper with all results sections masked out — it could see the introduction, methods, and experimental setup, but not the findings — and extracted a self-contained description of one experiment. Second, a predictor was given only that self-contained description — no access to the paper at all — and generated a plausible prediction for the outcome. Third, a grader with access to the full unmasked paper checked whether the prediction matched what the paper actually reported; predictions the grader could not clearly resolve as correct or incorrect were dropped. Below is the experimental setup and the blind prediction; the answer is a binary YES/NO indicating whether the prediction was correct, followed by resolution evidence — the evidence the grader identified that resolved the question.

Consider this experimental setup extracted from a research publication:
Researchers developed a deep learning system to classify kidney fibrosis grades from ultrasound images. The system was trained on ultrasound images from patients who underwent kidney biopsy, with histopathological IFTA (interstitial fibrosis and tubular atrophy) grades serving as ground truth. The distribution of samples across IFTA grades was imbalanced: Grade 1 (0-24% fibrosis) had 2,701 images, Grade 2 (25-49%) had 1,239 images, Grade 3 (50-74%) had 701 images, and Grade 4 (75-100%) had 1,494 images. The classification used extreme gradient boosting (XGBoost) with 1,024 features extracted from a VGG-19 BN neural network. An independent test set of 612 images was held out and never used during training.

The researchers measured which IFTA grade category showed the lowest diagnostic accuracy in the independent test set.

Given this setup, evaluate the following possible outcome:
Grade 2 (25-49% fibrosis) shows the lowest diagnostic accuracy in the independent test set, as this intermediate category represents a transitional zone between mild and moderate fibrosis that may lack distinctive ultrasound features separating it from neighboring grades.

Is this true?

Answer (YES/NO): NO